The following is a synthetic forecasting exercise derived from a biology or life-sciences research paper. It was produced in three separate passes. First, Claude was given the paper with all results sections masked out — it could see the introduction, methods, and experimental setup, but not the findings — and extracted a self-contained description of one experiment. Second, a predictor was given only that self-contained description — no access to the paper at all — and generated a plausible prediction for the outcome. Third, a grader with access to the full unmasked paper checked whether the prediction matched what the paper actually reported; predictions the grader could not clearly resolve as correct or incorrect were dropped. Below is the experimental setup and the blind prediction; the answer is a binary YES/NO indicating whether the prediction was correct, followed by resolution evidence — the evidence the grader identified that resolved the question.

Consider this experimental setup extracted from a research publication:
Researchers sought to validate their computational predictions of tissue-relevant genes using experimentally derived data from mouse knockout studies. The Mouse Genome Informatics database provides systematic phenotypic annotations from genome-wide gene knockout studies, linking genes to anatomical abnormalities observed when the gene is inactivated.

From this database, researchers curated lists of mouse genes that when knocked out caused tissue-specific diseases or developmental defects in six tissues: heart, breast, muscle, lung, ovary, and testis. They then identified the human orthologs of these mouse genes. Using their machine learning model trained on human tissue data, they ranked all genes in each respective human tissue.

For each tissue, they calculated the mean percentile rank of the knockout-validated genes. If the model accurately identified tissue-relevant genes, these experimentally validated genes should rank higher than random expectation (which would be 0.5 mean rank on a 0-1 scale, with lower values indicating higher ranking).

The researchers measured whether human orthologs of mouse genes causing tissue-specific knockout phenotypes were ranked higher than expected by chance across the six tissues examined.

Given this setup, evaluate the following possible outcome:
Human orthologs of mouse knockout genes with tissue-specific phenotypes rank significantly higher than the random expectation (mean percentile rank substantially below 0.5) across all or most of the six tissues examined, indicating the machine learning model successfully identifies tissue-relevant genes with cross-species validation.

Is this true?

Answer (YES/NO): YES